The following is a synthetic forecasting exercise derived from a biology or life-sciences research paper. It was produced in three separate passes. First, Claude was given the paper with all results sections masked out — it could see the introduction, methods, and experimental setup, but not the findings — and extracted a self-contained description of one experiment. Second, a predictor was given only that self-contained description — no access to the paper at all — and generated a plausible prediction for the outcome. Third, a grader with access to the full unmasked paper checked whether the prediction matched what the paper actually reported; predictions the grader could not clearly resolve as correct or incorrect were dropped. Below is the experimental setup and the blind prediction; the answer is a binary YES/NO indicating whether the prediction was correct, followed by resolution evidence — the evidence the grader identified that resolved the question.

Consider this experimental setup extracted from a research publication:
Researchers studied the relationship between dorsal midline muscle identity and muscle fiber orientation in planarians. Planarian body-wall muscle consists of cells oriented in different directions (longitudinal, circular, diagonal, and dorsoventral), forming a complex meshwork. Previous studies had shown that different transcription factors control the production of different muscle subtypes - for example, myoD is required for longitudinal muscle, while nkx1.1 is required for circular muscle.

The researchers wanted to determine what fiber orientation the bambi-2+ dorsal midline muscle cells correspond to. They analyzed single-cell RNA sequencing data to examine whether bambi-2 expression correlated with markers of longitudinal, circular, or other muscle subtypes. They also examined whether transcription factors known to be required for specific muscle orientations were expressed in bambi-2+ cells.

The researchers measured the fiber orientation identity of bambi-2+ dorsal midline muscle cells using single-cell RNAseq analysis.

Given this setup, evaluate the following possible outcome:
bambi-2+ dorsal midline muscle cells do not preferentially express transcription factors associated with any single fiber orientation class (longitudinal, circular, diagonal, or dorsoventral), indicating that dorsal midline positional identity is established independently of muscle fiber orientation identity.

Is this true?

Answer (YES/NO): NO